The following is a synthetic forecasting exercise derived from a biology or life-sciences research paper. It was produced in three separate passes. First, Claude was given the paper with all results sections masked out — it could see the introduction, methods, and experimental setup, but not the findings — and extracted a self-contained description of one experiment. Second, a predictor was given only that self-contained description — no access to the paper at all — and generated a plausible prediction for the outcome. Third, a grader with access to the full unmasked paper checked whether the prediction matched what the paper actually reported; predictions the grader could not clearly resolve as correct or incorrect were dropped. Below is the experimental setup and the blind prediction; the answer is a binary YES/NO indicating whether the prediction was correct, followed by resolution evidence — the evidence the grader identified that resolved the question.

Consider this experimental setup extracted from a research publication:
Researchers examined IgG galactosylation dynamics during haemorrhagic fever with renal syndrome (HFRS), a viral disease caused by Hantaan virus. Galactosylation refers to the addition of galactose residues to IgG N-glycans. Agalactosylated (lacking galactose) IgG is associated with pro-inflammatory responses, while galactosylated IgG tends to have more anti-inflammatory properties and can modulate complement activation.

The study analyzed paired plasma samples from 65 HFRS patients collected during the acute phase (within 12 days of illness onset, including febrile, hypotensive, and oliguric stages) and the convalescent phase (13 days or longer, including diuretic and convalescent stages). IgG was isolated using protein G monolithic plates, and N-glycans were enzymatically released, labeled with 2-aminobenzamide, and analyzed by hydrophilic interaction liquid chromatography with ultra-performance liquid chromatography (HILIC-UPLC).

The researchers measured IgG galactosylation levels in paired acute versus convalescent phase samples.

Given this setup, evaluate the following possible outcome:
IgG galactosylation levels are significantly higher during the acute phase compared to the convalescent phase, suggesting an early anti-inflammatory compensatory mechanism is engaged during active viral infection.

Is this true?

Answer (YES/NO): YES